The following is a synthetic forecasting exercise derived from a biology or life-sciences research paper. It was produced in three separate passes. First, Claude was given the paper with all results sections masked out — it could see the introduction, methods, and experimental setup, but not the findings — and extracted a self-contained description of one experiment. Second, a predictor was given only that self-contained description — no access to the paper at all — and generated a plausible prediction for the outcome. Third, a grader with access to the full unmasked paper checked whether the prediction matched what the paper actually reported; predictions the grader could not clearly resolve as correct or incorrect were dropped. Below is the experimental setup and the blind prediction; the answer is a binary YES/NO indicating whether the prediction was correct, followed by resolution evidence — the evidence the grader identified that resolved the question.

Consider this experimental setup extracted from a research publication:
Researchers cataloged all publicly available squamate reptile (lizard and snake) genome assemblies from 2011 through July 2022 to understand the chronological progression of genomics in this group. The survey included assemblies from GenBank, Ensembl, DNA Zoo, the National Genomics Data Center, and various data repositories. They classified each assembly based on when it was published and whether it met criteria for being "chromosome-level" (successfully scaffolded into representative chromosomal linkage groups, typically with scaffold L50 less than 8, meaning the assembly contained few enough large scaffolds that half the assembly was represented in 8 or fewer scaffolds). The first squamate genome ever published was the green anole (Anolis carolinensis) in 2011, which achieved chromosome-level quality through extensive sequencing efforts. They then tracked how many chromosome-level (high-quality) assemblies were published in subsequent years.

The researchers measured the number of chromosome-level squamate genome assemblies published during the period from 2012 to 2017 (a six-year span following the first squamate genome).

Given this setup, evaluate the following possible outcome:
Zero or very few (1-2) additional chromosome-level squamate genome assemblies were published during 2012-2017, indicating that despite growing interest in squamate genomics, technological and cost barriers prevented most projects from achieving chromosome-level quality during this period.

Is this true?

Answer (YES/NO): YES